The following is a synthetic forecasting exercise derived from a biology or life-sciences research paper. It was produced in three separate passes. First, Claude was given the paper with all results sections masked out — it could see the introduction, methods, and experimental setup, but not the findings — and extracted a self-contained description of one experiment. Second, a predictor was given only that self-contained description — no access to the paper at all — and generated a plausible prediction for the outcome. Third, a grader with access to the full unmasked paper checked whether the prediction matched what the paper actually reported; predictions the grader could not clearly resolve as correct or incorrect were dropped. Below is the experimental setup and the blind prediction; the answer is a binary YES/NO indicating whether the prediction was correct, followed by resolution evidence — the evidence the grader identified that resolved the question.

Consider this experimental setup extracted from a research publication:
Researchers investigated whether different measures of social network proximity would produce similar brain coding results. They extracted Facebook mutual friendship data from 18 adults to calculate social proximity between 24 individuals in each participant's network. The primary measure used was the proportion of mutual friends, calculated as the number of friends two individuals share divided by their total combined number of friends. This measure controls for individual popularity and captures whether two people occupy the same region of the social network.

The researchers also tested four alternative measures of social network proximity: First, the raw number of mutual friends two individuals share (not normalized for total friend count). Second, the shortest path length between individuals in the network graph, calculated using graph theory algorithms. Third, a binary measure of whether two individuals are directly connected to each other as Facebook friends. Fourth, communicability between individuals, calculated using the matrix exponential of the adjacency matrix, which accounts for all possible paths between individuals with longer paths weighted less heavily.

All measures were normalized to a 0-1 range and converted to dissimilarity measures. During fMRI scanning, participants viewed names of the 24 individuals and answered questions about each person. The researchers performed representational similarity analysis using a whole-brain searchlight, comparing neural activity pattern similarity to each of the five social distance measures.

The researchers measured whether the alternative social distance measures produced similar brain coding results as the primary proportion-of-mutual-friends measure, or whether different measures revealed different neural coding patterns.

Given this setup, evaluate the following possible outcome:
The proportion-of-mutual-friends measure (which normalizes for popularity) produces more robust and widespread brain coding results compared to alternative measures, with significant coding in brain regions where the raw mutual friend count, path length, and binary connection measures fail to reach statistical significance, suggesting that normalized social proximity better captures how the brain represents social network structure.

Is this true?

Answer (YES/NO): NO